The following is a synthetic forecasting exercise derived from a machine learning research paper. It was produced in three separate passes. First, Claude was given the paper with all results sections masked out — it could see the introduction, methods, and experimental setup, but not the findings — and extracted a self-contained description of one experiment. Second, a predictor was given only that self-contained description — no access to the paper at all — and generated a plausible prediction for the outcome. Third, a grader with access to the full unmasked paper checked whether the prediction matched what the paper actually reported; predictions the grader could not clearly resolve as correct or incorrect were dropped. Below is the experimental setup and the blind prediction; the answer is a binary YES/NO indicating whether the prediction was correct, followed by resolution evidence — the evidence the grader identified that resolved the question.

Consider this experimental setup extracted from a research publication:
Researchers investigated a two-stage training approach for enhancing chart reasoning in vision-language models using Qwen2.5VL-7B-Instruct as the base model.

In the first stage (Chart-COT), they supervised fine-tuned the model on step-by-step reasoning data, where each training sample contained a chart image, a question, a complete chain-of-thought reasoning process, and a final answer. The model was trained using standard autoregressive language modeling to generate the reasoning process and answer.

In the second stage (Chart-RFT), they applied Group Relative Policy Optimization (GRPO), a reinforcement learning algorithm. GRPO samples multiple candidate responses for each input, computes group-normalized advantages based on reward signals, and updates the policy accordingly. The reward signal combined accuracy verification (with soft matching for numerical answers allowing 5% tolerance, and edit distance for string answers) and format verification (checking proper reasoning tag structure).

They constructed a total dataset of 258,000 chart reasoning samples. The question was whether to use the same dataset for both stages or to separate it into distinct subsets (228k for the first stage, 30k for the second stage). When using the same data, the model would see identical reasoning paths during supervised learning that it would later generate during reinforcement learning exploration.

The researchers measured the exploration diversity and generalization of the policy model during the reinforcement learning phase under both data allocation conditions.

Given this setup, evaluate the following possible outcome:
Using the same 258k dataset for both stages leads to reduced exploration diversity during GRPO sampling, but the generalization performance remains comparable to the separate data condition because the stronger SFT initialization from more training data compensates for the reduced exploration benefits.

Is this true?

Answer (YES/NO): NO